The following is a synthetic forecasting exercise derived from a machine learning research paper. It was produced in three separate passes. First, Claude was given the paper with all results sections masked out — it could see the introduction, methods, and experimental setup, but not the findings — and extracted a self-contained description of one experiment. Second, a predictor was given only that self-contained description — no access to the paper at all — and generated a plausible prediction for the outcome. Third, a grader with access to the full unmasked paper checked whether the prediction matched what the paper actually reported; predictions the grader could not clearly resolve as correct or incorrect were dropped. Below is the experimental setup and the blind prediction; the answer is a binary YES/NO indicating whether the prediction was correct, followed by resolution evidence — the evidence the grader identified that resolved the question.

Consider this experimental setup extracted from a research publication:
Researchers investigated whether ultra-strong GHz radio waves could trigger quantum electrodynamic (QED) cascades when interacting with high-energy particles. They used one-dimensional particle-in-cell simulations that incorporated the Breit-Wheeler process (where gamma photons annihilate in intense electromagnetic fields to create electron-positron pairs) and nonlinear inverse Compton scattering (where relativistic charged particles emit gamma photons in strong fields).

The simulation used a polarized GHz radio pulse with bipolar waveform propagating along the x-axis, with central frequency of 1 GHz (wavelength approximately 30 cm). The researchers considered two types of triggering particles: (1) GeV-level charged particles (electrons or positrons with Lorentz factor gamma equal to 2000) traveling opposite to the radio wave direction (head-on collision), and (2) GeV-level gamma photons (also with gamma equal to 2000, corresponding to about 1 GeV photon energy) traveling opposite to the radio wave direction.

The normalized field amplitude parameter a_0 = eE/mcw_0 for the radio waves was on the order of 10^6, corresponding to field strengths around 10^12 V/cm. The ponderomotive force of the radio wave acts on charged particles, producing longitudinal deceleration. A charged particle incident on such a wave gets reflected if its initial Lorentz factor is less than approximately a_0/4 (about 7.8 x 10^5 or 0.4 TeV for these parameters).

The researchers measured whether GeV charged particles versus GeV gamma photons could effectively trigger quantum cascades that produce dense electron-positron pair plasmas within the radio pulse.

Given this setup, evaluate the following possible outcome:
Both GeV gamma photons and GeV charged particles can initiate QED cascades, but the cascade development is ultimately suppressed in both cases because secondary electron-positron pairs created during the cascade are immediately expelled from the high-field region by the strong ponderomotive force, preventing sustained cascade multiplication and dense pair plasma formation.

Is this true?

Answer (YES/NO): NO